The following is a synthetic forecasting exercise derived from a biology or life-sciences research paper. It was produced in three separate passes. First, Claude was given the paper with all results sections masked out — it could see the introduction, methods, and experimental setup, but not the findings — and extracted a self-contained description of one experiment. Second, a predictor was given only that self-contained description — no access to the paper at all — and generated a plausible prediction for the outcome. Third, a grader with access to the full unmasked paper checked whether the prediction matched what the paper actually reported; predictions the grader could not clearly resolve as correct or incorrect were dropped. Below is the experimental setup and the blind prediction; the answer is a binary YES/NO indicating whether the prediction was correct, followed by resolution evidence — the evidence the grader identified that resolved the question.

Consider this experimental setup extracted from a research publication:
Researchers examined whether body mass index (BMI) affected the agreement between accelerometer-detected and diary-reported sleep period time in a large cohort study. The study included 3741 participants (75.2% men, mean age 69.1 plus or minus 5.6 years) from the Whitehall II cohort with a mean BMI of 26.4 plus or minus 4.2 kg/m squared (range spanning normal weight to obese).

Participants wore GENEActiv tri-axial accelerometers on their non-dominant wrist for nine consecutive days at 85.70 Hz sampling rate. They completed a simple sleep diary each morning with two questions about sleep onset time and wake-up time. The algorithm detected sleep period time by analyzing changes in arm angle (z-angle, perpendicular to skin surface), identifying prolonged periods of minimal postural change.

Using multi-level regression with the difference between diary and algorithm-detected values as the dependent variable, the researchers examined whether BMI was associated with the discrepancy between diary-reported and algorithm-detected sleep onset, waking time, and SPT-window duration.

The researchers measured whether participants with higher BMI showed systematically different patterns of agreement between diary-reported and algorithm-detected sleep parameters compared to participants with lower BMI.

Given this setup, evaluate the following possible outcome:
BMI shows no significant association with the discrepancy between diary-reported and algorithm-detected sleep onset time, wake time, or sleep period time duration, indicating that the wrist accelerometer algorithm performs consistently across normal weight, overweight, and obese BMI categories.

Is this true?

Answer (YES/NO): NO